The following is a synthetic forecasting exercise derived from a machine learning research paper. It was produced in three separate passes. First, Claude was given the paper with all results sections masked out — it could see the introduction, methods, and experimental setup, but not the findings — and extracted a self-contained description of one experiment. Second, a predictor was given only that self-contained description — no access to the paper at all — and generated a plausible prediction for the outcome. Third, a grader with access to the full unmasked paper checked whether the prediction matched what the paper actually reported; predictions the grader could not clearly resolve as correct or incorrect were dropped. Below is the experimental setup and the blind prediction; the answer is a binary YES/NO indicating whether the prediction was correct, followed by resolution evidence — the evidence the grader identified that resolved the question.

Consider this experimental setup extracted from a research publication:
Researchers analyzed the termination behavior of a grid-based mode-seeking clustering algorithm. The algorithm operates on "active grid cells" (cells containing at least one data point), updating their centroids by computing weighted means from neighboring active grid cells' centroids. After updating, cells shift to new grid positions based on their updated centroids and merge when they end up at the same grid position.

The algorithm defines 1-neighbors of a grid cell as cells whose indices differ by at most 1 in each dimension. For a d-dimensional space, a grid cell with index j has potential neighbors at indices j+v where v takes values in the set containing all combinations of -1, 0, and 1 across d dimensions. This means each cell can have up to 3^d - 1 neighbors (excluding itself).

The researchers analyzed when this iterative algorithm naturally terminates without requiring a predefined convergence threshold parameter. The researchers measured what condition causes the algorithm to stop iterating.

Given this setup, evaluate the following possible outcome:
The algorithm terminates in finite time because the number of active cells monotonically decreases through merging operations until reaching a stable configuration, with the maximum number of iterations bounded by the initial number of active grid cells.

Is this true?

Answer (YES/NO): NO